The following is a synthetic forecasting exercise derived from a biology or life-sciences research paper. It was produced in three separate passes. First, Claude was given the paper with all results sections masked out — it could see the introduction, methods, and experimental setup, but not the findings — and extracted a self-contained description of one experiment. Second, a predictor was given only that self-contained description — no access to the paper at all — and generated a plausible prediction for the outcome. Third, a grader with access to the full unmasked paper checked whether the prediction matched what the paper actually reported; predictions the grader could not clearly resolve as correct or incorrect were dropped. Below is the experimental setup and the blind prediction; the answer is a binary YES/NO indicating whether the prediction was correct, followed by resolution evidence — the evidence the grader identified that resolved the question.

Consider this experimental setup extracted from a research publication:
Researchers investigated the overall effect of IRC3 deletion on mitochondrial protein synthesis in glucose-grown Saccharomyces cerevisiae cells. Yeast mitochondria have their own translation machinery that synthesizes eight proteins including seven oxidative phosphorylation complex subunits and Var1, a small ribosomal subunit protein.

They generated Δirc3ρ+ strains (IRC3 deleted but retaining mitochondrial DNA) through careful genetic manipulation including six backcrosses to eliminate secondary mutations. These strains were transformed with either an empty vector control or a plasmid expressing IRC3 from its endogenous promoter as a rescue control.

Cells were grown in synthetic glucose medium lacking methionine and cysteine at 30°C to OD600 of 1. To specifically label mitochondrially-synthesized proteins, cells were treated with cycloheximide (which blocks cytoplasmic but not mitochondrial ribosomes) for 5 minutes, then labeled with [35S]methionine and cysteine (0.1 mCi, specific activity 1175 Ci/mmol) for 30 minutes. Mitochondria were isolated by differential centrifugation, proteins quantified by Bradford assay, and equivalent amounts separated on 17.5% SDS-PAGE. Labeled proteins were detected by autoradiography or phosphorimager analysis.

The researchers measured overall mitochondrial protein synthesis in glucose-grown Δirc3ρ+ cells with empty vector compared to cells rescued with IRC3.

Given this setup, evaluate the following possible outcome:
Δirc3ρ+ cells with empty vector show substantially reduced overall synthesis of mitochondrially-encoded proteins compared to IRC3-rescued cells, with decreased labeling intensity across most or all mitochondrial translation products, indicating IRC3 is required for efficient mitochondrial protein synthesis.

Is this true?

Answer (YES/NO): YES